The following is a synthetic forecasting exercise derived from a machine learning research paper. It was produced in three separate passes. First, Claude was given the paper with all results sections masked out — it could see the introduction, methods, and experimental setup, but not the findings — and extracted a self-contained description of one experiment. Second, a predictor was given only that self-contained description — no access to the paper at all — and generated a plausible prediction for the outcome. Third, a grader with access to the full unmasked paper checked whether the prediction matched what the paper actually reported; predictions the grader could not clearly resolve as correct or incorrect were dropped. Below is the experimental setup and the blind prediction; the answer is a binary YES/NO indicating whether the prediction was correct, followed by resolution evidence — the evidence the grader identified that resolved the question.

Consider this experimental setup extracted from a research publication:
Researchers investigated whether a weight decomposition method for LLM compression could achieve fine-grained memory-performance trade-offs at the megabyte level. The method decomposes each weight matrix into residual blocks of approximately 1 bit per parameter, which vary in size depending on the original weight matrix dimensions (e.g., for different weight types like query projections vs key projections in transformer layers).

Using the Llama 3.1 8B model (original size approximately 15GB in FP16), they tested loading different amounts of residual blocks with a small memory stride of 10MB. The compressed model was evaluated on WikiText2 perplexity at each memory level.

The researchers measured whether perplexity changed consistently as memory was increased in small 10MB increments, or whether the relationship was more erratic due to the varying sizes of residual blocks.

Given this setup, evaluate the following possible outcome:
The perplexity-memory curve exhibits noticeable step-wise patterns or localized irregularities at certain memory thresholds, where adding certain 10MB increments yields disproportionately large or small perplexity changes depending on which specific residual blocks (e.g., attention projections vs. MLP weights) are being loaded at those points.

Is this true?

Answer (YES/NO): NO